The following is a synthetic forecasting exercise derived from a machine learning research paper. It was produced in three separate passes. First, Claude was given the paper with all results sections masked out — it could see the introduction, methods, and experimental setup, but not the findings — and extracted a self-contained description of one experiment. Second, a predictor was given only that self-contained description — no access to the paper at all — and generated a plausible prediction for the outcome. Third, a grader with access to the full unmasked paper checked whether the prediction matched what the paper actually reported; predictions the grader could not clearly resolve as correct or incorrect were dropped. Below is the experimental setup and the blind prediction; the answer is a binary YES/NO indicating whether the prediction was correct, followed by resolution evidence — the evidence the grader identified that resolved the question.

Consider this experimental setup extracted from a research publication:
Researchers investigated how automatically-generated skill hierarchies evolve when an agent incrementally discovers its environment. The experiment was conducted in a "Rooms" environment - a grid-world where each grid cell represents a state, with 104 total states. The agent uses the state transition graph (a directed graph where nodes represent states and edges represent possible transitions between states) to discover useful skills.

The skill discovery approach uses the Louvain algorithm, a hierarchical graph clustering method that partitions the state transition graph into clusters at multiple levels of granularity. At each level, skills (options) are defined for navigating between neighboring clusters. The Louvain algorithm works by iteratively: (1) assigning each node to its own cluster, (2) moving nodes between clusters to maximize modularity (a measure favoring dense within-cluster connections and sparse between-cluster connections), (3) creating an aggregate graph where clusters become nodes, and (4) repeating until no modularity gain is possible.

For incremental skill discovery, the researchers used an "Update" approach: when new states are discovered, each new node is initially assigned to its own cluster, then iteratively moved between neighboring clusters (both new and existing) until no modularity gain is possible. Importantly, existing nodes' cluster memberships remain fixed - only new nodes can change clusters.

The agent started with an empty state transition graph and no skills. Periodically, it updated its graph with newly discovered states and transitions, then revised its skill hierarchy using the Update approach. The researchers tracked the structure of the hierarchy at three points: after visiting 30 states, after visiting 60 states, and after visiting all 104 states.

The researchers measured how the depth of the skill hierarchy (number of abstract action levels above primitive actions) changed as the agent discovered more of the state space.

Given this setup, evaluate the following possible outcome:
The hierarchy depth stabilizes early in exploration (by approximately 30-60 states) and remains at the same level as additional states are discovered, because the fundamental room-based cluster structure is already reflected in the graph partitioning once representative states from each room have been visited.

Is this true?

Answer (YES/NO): NO